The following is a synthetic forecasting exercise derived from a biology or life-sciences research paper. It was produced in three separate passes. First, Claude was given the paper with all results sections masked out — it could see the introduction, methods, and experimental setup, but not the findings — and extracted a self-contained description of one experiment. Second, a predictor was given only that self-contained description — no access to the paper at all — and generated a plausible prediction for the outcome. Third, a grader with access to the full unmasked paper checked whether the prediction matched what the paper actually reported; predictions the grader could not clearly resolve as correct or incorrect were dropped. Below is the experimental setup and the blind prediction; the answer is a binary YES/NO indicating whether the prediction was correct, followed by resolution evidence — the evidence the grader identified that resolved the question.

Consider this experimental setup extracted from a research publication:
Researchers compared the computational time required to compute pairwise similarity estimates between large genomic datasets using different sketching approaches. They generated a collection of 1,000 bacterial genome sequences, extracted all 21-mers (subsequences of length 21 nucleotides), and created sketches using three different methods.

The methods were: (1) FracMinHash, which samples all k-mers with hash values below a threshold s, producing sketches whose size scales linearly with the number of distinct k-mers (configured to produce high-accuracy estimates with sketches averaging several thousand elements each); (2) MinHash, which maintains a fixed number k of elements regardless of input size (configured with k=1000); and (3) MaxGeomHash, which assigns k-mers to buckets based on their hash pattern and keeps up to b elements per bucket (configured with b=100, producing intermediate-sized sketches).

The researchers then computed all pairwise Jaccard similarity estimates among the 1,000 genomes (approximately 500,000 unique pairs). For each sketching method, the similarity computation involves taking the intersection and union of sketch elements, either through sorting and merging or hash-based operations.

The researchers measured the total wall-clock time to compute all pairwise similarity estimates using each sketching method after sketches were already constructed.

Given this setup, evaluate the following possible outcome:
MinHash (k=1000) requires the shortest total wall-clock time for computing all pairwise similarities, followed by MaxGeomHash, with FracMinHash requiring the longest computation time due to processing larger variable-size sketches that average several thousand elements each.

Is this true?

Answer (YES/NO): YES